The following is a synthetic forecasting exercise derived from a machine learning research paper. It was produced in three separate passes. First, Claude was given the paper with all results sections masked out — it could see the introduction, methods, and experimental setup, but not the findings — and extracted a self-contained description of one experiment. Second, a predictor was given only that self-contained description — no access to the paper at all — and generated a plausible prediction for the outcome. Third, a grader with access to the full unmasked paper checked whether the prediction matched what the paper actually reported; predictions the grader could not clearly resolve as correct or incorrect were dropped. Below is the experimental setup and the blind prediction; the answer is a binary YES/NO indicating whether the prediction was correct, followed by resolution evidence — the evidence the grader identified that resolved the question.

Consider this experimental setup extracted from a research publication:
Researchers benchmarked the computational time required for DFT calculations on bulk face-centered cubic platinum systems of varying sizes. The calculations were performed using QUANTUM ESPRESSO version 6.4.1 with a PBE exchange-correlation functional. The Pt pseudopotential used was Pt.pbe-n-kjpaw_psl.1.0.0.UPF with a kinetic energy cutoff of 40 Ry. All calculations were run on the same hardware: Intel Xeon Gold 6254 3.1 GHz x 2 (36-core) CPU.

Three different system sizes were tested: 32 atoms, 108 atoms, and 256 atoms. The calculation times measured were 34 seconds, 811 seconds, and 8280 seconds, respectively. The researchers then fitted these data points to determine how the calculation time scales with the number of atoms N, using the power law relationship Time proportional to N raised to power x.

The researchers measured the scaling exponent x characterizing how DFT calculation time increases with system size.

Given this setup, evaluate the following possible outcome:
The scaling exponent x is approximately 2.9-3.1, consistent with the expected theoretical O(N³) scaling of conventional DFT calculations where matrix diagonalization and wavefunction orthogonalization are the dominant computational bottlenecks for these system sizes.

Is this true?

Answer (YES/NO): NO